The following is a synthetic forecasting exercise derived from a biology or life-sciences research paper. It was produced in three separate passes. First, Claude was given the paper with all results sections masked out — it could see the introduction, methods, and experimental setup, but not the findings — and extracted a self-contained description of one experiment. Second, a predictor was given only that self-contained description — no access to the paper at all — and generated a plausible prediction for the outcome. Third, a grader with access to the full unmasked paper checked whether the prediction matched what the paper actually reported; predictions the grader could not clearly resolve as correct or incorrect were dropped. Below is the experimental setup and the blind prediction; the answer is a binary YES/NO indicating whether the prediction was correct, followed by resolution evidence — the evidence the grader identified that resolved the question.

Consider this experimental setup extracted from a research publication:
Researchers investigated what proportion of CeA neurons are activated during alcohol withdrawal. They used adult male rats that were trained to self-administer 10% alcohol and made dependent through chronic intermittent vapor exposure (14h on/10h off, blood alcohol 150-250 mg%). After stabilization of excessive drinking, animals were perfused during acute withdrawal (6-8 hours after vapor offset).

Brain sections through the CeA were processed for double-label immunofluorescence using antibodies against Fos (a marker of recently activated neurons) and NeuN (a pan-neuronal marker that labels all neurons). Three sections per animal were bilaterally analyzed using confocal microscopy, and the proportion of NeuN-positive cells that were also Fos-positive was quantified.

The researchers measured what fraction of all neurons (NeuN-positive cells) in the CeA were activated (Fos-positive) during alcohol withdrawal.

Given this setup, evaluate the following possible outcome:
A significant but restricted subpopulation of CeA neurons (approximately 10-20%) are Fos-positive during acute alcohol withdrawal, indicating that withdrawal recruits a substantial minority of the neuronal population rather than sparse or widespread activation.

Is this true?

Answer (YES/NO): NO